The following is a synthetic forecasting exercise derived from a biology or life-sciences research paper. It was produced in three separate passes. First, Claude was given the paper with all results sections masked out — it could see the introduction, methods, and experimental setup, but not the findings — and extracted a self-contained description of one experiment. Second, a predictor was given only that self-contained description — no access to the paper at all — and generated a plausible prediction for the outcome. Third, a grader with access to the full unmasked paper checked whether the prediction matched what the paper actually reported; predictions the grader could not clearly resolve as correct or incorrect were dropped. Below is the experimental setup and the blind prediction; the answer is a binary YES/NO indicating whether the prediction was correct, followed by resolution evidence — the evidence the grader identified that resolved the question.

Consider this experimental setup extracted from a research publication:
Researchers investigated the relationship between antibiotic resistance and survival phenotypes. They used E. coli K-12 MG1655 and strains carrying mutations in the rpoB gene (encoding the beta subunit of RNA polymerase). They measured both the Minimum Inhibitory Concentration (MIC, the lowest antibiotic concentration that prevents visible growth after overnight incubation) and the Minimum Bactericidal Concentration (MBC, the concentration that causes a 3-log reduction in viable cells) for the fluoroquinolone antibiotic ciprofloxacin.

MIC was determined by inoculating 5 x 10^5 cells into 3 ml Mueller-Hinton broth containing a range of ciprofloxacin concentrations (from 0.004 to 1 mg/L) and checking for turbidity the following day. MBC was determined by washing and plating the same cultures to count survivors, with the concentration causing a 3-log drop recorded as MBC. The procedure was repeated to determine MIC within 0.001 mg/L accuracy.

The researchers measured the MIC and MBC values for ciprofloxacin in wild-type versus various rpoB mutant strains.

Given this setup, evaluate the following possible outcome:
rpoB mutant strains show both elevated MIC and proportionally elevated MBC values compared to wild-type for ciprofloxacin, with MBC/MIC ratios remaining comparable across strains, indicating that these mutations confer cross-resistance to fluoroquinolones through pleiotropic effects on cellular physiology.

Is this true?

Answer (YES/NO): NO